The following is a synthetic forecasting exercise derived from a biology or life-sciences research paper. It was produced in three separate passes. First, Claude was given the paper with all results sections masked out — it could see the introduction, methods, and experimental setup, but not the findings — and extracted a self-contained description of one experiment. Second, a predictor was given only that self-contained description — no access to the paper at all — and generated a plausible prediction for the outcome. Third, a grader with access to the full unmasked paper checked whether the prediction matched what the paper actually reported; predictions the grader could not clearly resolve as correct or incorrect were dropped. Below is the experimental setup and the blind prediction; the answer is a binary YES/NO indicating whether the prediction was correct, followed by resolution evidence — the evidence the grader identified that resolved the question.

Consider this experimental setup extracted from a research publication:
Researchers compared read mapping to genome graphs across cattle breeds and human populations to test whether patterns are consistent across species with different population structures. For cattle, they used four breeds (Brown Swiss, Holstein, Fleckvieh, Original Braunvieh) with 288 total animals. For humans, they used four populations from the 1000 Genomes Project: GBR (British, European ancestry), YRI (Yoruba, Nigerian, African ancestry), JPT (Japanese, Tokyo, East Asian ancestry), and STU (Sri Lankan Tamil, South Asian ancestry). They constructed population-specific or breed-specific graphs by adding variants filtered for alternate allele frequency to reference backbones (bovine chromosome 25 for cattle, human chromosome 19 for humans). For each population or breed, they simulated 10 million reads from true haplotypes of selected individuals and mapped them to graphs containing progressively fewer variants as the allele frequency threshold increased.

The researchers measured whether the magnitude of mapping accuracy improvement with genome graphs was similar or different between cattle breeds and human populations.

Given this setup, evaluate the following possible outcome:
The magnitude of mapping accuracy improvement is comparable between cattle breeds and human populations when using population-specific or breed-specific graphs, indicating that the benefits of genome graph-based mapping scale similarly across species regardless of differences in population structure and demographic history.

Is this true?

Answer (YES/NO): YES